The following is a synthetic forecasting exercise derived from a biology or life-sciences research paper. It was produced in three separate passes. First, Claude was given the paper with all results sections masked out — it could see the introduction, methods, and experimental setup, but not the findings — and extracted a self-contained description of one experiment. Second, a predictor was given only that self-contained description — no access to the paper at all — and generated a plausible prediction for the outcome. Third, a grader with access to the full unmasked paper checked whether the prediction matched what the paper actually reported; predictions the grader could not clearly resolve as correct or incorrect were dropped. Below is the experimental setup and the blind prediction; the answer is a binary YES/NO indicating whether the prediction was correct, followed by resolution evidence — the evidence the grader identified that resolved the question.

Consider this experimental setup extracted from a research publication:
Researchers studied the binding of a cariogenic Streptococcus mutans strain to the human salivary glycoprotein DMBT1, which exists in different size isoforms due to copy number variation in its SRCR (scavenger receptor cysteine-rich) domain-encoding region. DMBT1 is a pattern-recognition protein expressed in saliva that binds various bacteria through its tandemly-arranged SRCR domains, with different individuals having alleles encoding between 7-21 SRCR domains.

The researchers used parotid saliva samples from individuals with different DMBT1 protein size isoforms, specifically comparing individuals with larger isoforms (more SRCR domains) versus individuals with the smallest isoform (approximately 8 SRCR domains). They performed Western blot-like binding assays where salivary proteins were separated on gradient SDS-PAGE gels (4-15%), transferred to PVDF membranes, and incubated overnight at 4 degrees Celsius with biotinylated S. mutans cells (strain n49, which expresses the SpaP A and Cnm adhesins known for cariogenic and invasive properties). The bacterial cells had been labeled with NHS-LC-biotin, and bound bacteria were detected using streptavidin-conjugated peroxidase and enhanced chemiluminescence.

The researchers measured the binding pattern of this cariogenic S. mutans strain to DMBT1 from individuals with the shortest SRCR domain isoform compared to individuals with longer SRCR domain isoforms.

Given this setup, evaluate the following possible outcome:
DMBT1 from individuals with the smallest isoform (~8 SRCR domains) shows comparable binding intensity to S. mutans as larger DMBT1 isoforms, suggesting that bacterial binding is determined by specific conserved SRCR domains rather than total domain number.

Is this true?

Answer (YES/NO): NO